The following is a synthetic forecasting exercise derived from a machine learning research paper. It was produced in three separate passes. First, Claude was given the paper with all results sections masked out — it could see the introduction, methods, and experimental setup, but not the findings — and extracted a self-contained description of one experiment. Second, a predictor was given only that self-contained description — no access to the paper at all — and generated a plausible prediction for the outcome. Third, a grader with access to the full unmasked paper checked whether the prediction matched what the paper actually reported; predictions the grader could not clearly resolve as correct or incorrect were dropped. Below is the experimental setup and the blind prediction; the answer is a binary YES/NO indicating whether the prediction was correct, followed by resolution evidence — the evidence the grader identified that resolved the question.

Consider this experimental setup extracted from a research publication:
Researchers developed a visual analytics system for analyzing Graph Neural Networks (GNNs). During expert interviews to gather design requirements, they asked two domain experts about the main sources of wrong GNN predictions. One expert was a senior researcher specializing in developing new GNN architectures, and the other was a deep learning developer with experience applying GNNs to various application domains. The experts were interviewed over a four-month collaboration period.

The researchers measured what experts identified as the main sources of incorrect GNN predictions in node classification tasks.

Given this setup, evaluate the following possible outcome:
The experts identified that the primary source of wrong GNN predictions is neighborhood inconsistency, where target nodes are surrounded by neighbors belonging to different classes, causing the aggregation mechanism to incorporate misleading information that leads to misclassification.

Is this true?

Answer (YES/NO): NO